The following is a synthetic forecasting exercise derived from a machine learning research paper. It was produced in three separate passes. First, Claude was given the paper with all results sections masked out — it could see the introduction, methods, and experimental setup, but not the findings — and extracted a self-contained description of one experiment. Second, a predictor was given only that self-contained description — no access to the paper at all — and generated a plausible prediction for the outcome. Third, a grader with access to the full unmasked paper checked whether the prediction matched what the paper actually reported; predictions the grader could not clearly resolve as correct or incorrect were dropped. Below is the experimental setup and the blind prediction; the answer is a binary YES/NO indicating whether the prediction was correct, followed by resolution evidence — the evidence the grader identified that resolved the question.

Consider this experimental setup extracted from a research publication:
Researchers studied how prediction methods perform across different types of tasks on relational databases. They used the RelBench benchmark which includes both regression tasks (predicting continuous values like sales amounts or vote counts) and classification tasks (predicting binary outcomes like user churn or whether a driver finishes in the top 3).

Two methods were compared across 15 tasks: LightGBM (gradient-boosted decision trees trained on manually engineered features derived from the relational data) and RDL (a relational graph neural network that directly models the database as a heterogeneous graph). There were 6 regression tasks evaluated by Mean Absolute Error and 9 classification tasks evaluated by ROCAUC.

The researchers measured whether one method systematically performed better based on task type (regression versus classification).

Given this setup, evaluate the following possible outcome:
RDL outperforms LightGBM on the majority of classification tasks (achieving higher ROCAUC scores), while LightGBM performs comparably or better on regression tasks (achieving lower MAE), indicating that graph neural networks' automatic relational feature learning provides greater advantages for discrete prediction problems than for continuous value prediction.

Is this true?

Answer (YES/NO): YES